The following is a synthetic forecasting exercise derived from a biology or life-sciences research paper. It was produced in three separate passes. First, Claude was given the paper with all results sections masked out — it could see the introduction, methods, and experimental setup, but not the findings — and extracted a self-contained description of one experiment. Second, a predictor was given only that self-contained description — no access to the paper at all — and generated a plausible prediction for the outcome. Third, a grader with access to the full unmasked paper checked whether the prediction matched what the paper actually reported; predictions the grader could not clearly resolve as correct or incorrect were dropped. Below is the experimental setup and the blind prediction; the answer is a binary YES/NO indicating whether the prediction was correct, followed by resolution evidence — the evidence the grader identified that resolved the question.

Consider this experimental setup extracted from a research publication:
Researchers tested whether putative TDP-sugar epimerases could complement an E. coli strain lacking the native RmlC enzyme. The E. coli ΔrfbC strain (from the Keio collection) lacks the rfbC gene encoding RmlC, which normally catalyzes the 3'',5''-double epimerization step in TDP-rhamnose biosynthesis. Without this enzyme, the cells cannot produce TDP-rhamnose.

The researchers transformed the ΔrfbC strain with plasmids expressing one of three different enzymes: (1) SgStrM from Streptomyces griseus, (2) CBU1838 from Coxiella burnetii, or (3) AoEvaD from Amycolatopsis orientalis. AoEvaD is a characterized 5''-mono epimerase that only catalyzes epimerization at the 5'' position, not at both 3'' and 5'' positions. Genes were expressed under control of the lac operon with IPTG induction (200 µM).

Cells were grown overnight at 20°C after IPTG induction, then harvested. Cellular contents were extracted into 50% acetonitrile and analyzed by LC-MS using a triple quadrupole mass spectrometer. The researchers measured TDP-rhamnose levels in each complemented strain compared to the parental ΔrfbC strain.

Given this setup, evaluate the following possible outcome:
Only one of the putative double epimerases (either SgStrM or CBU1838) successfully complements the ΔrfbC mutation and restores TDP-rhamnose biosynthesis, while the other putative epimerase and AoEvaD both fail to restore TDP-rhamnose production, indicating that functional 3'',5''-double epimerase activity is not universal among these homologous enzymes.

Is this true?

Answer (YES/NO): NO